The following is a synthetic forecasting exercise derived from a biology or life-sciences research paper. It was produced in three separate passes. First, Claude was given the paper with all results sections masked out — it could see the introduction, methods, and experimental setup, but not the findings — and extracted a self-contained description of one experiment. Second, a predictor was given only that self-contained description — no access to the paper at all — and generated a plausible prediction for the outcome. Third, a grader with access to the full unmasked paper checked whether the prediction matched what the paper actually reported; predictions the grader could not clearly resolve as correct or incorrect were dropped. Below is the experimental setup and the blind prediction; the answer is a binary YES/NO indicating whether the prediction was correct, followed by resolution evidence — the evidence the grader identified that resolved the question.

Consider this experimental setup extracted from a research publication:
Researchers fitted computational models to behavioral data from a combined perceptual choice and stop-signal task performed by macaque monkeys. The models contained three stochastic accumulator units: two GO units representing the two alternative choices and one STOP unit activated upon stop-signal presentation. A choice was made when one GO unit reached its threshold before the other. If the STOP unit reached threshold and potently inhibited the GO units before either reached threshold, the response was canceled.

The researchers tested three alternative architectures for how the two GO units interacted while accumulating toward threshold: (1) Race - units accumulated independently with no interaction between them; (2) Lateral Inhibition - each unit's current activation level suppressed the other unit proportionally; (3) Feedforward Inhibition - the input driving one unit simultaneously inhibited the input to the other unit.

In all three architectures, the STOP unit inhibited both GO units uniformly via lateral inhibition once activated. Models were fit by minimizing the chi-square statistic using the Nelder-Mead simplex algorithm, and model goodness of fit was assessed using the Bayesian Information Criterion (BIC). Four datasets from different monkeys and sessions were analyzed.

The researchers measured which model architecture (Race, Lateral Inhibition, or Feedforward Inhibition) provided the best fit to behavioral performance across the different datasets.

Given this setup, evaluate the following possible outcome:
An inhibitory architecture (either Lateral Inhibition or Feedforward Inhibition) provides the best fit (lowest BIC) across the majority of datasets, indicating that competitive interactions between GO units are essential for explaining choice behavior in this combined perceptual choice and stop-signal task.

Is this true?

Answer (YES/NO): NO